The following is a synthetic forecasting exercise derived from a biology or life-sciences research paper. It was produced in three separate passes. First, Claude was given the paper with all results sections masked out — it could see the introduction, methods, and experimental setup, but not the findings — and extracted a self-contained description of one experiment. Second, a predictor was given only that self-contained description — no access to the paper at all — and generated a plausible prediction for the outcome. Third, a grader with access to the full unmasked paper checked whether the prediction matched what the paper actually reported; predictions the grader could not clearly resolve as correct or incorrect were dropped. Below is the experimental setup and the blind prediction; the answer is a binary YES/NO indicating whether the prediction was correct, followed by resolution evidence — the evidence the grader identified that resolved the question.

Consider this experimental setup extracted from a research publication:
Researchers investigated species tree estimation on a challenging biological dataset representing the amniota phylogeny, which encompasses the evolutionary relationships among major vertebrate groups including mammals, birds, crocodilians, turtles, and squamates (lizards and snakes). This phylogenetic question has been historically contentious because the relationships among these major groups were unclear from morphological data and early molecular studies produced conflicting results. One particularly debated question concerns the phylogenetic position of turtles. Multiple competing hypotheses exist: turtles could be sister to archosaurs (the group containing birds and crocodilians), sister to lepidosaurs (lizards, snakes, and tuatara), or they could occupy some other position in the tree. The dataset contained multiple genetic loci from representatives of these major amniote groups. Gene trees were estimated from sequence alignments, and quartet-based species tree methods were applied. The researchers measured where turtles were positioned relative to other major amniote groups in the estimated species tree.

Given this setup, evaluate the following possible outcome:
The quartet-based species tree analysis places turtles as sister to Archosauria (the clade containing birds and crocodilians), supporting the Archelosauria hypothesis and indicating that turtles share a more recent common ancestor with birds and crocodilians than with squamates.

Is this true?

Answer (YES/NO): YES